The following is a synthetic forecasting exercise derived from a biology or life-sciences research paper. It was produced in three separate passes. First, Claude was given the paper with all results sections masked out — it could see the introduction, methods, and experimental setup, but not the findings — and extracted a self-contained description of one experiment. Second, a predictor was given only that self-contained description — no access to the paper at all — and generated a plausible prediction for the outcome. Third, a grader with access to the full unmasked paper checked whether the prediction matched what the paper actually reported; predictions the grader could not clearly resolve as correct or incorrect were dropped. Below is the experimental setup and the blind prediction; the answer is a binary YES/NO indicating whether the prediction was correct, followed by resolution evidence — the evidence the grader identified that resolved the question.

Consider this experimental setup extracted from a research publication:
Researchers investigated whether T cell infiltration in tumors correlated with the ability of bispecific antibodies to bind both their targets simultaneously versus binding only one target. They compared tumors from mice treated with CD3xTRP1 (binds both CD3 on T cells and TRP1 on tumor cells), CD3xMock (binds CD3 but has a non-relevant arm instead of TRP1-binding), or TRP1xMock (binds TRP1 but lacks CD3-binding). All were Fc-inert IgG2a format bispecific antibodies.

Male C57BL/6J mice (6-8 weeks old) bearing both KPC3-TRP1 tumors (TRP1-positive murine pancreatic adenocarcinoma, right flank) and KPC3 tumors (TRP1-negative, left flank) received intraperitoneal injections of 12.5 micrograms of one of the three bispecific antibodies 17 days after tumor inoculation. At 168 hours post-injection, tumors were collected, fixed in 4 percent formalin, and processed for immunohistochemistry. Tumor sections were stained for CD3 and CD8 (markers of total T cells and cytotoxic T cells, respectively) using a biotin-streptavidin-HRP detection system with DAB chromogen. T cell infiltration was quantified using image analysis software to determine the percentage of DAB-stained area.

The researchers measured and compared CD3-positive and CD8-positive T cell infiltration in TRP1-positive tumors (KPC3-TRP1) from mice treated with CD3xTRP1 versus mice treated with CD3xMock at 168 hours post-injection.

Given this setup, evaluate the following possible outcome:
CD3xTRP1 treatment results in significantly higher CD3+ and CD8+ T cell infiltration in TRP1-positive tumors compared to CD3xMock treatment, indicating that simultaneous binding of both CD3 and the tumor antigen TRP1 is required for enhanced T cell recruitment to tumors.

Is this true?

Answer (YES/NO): YES